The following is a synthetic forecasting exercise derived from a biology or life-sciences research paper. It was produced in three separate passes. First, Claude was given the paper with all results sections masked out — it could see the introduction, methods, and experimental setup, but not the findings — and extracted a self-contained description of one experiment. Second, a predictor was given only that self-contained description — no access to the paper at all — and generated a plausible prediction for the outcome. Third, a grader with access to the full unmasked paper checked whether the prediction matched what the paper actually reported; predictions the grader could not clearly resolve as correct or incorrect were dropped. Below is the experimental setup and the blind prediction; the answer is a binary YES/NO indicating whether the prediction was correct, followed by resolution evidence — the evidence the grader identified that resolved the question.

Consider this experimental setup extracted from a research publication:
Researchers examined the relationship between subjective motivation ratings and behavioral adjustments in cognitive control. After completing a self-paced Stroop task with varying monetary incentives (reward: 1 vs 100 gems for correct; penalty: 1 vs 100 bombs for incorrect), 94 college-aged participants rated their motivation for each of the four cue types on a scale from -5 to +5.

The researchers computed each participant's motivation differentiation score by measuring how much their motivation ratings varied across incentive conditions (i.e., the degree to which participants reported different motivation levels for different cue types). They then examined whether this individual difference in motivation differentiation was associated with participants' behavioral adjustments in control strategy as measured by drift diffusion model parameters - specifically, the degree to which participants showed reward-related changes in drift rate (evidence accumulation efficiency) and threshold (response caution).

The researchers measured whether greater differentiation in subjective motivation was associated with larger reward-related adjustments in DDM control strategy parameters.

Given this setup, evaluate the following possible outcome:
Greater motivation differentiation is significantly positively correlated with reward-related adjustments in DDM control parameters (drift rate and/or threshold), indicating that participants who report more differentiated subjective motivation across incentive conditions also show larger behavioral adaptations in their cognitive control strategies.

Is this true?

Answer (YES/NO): YES